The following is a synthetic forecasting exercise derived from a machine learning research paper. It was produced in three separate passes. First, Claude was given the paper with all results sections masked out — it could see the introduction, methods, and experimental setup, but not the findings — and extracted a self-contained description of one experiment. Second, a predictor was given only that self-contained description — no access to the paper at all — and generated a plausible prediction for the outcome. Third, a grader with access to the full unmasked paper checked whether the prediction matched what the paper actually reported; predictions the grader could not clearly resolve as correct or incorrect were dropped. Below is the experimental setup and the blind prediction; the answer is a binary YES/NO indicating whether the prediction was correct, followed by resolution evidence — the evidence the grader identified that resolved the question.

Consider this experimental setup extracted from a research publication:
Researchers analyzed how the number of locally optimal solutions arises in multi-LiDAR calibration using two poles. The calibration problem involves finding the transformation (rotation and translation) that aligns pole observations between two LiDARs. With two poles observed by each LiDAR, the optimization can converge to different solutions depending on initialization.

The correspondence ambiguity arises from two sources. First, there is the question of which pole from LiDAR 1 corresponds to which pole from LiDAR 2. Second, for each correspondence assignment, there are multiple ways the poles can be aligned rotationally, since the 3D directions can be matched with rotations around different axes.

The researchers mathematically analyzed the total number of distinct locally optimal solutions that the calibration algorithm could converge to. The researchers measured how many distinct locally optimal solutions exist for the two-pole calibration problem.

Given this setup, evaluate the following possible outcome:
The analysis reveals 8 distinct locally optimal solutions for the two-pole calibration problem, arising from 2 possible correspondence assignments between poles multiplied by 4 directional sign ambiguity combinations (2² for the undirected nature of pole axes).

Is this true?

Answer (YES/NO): YES